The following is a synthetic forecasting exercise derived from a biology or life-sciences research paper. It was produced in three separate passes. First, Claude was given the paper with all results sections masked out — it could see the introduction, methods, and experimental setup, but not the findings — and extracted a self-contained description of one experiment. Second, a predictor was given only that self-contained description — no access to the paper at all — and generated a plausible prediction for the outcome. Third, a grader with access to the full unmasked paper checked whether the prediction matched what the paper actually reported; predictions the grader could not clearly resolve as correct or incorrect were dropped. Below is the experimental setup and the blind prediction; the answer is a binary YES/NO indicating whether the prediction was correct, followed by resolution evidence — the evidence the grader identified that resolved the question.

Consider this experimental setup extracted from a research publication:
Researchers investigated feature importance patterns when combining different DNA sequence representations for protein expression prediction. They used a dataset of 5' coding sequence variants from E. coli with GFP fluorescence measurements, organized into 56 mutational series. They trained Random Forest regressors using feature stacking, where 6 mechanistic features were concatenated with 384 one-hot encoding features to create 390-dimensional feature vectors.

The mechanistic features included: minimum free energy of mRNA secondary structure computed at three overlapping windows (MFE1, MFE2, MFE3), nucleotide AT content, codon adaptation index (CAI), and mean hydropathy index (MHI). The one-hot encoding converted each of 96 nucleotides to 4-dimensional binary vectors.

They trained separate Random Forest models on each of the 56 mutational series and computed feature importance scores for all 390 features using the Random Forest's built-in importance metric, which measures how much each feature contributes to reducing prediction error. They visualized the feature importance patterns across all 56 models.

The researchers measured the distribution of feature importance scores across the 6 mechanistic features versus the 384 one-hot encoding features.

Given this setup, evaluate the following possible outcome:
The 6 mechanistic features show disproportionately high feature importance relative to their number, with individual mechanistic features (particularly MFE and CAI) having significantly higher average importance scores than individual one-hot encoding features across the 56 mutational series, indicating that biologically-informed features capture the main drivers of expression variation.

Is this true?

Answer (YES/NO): NO